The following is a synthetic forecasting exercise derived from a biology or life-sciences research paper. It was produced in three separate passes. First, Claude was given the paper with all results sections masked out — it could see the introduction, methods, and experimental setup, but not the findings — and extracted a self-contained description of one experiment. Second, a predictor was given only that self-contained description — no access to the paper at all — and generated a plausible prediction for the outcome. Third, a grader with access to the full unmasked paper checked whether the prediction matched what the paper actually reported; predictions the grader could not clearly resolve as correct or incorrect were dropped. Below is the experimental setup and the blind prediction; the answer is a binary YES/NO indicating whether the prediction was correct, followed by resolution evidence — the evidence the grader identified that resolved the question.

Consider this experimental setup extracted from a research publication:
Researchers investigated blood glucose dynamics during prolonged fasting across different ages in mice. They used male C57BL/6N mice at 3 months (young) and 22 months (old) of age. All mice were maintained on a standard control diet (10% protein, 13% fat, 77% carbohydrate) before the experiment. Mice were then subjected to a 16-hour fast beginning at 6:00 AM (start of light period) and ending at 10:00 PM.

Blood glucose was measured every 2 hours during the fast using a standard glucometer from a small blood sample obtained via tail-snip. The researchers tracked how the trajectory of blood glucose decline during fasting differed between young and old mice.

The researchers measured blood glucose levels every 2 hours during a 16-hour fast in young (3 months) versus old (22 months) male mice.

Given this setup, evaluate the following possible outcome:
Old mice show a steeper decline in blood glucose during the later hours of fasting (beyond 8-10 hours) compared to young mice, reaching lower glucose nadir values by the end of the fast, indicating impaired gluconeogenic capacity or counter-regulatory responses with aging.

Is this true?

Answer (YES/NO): NO